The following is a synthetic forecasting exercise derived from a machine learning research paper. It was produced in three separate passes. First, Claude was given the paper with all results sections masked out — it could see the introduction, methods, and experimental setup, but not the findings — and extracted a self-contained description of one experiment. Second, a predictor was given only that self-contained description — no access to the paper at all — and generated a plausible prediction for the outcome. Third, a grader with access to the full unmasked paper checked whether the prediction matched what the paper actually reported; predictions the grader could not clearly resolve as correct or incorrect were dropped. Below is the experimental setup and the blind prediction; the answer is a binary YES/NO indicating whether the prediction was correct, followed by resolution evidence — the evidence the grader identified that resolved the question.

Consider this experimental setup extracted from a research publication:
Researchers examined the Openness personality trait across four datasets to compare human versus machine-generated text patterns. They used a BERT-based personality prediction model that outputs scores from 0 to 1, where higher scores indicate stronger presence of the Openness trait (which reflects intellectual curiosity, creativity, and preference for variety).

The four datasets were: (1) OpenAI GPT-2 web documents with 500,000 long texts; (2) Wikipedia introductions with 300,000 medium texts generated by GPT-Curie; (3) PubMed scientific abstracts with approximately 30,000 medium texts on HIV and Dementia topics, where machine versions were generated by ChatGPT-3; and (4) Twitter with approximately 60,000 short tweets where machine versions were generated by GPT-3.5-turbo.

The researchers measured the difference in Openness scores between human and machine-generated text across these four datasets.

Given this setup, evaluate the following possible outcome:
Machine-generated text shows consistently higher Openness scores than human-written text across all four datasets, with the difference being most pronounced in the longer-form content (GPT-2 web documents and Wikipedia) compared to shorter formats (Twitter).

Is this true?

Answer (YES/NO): NO